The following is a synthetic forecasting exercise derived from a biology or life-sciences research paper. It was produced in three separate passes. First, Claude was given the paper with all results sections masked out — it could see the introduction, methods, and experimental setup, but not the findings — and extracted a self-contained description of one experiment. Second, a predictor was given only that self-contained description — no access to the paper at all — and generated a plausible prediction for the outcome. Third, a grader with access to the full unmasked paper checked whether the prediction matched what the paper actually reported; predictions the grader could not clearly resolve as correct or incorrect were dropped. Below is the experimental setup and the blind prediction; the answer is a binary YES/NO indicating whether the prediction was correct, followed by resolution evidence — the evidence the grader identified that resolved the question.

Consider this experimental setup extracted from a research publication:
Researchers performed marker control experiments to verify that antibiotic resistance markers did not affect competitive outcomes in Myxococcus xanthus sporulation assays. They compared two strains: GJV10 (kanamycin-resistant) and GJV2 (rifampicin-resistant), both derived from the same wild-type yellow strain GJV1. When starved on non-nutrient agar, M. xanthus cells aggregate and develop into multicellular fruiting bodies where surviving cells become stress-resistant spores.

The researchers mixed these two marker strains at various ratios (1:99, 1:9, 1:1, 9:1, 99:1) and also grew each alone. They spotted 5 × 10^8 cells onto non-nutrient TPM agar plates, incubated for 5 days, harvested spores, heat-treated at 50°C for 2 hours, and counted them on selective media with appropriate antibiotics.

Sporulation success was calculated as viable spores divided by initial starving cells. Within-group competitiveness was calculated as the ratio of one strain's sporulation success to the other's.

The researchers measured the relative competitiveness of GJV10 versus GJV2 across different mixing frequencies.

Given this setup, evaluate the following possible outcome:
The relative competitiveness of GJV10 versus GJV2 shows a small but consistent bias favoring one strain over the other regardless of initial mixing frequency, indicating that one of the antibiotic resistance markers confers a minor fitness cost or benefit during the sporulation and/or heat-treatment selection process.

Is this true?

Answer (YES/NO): YES